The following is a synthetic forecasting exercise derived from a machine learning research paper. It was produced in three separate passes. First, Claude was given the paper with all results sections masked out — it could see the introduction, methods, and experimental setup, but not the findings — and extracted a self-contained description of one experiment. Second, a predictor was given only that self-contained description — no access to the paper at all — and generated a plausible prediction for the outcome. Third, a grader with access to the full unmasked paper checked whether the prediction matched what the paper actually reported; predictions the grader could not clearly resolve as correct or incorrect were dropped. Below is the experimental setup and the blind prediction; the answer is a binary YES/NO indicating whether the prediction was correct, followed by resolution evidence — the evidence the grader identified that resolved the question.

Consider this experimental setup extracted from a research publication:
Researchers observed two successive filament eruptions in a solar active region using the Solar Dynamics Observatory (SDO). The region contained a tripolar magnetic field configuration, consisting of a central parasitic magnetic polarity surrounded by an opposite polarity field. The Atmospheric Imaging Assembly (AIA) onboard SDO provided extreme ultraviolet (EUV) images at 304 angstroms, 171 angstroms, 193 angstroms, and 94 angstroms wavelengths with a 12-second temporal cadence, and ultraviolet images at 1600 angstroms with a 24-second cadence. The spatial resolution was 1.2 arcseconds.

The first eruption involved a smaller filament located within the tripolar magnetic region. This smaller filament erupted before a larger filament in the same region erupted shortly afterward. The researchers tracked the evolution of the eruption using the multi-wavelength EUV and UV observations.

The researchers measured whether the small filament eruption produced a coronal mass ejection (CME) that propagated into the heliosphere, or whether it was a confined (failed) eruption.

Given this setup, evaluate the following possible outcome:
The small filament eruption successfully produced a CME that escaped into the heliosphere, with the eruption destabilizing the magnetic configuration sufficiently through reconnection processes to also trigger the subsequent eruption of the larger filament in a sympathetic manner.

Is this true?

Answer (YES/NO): NO